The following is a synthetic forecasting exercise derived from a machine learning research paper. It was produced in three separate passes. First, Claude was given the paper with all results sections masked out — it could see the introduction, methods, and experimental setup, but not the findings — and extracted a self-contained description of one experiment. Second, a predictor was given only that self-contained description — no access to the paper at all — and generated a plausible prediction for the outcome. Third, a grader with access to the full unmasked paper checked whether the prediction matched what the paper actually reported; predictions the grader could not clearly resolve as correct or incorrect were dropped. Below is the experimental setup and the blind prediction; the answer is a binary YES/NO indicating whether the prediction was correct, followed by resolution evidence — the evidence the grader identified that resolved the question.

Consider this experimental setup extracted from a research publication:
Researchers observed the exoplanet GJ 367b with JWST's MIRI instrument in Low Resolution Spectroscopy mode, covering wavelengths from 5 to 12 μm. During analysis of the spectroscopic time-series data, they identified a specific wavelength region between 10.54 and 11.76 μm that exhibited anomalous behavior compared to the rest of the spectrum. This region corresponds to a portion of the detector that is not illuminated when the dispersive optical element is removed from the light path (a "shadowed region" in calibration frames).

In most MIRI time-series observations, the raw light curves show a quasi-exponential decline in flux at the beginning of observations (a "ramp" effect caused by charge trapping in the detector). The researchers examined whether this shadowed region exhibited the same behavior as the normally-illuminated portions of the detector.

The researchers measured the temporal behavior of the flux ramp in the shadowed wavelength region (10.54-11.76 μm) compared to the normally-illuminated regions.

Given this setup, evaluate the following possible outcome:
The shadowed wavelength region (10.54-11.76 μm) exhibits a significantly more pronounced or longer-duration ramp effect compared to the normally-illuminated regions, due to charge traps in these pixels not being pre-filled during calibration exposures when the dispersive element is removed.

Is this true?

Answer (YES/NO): NO